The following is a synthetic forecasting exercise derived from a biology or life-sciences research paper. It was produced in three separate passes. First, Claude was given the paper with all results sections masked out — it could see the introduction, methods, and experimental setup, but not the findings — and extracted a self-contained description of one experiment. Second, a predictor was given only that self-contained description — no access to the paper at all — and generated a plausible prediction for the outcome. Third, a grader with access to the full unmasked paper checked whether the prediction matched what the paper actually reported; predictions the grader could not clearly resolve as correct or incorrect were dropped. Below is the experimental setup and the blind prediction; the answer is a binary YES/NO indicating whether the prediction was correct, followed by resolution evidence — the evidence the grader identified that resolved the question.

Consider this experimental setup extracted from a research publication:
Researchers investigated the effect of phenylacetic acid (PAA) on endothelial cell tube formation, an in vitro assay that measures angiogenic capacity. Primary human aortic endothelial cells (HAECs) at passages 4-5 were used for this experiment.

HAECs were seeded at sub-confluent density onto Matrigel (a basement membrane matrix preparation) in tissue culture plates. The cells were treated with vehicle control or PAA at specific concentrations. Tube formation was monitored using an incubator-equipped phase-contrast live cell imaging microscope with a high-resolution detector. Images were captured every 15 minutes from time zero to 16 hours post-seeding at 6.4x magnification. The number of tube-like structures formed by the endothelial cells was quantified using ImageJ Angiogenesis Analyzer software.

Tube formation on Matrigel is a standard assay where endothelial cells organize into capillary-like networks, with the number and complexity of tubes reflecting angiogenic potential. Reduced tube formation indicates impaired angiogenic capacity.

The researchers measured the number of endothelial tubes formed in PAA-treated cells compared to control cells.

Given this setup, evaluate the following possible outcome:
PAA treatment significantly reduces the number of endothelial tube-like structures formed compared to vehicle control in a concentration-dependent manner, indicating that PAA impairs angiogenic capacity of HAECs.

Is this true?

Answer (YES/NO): NO